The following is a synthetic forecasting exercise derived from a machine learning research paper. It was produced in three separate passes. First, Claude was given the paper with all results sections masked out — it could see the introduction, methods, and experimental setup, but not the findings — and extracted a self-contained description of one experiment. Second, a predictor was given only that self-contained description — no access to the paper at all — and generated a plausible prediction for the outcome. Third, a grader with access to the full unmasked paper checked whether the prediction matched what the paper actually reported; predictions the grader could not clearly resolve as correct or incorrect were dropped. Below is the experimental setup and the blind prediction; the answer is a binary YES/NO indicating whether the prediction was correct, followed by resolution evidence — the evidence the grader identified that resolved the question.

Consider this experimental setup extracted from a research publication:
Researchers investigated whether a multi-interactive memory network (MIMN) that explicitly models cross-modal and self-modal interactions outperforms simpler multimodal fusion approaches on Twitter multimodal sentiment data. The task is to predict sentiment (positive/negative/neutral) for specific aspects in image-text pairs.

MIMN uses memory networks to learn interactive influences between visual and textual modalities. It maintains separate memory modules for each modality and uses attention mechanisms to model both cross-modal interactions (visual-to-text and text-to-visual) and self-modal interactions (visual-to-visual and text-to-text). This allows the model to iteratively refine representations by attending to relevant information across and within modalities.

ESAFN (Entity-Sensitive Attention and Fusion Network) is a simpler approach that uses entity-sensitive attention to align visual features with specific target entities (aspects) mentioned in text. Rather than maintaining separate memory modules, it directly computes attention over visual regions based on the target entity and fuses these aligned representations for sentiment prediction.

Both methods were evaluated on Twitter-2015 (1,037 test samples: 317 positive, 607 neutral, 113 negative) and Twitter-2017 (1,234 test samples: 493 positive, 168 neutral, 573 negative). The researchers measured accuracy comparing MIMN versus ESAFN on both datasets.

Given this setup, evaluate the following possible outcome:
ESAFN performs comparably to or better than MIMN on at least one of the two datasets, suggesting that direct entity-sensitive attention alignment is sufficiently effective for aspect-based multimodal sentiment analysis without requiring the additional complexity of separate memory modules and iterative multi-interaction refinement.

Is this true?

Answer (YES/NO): YES